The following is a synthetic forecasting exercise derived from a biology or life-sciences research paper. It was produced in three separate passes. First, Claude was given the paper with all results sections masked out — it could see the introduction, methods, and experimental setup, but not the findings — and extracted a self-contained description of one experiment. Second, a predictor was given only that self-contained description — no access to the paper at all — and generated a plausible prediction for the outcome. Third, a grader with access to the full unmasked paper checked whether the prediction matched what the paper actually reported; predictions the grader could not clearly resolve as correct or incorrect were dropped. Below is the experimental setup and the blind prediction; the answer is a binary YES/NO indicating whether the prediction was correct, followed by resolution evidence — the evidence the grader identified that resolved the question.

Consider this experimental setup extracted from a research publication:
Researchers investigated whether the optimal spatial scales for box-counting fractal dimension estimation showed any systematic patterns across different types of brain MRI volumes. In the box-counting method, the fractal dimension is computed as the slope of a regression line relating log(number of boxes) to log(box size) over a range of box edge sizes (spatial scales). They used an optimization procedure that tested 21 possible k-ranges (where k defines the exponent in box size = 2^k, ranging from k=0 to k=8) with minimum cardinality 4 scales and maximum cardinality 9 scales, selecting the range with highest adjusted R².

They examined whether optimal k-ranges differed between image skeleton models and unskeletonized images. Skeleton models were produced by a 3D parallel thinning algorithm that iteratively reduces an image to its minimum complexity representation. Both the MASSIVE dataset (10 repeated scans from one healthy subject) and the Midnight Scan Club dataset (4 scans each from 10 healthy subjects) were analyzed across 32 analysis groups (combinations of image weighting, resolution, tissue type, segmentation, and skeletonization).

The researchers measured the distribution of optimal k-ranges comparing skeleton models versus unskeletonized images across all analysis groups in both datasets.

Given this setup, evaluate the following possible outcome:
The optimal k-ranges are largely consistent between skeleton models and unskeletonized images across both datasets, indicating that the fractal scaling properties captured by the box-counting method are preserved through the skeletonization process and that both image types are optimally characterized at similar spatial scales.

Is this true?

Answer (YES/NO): NO